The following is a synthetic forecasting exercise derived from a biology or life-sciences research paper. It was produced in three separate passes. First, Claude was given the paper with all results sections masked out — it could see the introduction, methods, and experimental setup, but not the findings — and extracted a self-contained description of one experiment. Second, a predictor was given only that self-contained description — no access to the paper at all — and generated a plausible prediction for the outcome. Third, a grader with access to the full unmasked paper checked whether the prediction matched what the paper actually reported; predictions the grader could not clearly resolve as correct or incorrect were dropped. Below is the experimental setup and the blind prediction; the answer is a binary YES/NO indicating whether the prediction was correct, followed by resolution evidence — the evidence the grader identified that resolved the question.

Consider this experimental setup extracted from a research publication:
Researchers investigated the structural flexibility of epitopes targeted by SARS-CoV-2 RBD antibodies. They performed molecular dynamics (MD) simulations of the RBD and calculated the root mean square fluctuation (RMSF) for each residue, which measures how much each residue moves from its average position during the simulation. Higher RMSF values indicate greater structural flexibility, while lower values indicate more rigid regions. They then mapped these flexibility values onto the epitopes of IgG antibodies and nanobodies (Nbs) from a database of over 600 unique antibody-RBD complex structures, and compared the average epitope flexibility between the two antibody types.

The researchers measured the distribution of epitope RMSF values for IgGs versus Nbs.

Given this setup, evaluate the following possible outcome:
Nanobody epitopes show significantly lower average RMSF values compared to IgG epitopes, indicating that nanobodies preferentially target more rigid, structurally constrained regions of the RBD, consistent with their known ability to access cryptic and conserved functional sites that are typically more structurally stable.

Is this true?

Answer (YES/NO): YES